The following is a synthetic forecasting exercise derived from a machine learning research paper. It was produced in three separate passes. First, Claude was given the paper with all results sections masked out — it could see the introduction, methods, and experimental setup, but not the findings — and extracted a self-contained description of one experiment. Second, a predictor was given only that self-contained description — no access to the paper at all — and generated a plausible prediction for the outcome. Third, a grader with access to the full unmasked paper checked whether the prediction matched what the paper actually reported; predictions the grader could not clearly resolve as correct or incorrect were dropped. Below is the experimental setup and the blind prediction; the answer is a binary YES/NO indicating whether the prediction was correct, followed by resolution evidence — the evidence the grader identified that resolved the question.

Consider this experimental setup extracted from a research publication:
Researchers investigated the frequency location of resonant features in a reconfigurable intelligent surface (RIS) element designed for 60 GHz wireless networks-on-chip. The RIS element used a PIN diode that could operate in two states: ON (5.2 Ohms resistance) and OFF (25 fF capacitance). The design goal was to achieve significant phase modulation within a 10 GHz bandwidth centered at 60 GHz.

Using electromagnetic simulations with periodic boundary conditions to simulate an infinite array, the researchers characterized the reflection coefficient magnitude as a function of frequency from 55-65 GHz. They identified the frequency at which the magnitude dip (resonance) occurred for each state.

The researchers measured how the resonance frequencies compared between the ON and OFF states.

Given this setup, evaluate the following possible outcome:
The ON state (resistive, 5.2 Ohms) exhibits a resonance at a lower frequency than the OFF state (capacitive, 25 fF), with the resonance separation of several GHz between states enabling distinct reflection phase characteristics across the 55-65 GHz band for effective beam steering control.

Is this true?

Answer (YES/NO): NO